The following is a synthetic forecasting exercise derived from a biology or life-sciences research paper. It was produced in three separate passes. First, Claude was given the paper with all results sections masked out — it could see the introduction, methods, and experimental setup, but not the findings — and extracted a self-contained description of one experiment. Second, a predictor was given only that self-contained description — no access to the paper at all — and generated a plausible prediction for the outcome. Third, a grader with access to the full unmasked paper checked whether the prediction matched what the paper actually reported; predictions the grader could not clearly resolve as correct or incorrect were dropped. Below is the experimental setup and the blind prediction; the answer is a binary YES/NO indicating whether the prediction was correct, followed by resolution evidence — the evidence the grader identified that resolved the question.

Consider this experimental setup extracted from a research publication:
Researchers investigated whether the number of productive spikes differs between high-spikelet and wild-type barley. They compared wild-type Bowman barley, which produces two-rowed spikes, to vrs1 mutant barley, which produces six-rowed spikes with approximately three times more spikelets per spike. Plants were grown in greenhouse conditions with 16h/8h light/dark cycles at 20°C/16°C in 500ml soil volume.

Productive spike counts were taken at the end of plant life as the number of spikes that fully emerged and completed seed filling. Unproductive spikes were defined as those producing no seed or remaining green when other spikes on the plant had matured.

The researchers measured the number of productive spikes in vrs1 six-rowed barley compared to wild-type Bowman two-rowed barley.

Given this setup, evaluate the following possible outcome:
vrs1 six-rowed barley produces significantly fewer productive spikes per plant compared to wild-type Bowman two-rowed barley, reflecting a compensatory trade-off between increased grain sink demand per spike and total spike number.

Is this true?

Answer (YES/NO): YES